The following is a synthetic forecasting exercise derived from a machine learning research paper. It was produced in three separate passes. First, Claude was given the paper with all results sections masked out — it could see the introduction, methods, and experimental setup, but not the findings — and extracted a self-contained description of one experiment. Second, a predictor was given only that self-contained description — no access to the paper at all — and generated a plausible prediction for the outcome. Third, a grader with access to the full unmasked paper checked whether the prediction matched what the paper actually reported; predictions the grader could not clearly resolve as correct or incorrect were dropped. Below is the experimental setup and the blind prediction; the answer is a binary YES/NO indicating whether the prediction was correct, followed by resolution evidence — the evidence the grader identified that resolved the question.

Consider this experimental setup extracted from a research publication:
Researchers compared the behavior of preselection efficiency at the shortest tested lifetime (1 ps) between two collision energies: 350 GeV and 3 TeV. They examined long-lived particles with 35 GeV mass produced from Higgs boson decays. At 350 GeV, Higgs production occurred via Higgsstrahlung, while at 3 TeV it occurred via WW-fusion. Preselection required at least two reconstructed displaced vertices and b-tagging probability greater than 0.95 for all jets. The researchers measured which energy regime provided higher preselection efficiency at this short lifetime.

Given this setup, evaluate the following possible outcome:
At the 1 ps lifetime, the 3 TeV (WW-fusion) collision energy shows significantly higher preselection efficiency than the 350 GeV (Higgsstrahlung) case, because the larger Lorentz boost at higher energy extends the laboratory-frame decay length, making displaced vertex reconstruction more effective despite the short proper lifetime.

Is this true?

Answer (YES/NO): NO